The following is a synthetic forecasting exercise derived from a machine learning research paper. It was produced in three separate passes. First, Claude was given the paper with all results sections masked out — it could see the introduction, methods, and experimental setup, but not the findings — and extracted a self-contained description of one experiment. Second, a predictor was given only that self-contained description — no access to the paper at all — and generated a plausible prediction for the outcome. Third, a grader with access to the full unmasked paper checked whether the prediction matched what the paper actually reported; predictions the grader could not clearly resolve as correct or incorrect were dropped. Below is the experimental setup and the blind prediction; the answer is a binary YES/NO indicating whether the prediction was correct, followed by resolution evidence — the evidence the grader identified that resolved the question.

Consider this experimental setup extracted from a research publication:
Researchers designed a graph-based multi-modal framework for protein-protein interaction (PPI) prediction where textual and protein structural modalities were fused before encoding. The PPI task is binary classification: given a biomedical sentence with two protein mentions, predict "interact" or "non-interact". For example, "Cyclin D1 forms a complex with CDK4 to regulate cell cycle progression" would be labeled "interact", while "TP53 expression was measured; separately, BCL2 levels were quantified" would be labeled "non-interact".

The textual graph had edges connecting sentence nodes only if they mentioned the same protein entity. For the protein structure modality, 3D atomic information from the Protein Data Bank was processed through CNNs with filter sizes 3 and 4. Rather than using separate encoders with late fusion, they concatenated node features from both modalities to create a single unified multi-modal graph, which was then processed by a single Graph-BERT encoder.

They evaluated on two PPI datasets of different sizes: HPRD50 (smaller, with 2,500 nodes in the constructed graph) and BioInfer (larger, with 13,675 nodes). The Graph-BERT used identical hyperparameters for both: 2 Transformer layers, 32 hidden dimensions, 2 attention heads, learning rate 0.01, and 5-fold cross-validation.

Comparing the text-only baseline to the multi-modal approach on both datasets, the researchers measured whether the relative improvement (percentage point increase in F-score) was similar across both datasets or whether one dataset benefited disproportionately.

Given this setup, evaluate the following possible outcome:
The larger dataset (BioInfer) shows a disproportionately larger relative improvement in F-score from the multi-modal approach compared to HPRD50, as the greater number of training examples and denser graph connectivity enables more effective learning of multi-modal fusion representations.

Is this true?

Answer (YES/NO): NO